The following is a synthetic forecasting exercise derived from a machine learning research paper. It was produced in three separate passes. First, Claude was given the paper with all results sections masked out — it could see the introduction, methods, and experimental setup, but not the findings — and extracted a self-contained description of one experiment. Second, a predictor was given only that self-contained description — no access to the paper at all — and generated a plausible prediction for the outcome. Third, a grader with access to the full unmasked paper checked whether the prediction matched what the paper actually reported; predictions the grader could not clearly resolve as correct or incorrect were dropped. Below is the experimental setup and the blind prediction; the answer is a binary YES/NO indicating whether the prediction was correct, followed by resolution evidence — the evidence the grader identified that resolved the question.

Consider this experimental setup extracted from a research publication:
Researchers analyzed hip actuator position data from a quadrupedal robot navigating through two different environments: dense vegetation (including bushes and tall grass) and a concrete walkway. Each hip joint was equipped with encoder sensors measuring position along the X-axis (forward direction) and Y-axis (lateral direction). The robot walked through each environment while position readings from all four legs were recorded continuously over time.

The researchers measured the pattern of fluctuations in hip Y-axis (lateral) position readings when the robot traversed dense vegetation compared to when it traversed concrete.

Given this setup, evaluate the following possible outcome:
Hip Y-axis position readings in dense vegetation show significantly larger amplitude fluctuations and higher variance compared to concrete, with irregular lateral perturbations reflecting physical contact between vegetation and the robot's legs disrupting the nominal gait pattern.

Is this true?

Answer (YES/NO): YES